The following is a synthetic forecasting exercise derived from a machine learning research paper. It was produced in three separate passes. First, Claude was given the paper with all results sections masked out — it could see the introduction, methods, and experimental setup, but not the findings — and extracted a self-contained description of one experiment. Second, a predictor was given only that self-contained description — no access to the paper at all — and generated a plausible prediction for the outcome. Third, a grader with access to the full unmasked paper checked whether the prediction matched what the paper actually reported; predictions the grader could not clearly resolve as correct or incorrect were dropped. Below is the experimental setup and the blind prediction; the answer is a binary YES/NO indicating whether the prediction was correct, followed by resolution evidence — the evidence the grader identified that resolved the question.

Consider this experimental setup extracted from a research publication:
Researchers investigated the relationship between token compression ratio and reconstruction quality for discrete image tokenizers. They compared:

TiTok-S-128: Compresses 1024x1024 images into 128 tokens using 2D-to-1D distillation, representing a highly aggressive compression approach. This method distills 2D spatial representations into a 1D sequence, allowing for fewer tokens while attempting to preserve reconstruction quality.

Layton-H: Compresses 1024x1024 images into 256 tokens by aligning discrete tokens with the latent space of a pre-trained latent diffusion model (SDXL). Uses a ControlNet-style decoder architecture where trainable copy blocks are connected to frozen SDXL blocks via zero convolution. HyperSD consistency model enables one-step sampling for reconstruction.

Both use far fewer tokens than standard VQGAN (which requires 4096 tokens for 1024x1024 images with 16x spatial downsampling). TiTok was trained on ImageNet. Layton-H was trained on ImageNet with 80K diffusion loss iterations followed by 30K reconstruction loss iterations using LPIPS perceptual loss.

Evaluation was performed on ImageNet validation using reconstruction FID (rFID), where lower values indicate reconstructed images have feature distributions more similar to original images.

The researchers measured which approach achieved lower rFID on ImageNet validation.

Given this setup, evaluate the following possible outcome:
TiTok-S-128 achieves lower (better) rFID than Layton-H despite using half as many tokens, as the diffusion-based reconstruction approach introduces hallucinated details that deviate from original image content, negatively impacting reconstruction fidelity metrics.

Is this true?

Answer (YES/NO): YES